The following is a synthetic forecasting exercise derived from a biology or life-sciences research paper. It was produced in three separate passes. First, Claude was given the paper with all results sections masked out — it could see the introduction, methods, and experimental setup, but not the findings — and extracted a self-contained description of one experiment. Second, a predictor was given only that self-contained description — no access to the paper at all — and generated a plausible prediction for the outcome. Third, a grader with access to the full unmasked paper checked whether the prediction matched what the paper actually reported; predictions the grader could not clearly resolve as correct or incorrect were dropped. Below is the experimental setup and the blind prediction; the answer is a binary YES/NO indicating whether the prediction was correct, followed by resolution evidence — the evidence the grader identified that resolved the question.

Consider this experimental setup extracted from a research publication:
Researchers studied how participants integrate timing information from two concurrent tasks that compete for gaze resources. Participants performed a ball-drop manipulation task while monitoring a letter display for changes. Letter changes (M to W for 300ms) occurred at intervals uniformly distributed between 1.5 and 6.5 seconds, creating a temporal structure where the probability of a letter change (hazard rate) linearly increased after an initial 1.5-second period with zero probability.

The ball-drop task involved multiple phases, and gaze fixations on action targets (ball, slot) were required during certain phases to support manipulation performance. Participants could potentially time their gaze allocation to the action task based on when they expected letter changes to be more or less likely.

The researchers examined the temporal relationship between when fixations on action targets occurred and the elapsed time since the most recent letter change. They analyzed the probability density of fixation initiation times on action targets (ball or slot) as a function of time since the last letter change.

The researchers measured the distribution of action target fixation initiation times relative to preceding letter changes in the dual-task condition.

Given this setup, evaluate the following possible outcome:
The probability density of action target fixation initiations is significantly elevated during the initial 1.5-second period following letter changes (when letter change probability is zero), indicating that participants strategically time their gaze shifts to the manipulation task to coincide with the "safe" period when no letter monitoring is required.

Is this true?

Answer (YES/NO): YES